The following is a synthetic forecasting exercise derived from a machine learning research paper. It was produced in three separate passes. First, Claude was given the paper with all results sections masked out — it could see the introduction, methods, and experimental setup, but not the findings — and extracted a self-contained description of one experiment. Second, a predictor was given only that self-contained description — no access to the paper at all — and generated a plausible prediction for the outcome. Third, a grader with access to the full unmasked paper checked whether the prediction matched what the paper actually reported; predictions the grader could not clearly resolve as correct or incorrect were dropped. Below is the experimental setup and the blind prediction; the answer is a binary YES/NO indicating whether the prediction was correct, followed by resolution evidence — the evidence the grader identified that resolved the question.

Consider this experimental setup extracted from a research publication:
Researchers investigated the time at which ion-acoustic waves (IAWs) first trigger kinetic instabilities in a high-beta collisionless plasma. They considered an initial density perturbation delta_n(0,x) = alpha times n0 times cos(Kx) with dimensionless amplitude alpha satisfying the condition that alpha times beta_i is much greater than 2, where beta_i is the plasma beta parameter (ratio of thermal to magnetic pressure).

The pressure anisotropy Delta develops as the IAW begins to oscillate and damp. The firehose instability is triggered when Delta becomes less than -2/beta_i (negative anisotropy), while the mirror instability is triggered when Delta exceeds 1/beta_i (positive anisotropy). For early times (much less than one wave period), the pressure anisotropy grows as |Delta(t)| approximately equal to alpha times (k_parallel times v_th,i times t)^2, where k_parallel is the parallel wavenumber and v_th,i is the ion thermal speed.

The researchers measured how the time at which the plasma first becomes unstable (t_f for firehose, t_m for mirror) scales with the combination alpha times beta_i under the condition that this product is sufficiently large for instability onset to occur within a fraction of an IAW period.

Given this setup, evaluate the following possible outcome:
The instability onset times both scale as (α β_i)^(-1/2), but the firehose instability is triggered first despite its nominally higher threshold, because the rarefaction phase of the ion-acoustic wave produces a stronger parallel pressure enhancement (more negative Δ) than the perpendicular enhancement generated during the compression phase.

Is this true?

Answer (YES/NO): YES